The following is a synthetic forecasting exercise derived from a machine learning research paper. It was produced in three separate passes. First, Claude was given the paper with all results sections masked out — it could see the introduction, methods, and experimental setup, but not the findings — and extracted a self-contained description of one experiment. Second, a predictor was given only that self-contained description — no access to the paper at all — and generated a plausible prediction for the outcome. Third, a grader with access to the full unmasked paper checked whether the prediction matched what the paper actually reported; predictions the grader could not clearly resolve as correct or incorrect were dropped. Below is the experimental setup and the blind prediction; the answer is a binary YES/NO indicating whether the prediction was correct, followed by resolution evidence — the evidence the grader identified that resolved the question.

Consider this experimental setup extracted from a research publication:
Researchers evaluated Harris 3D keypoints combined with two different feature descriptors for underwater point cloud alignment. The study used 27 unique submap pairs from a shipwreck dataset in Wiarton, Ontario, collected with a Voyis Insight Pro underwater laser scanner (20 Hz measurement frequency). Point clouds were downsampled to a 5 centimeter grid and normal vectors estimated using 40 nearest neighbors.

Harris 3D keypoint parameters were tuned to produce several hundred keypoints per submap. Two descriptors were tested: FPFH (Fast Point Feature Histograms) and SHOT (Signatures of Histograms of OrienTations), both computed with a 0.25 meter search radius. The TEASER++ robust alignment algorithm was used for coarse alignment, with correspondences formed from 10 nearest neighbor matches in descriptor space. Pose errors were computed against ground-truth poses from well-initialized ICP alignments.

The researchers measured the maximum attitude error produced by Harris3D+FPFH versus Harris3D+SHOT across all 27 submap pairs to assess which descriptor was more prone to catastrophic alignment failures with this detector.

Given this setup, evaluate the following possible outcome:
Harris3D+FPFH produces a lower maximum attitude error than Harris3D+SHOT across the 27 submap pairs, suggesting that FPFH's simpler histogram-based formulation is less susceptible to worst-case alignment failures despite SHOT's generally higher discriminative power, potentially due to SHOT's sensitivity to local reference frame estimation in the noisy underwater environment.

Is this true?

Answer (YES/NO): NO